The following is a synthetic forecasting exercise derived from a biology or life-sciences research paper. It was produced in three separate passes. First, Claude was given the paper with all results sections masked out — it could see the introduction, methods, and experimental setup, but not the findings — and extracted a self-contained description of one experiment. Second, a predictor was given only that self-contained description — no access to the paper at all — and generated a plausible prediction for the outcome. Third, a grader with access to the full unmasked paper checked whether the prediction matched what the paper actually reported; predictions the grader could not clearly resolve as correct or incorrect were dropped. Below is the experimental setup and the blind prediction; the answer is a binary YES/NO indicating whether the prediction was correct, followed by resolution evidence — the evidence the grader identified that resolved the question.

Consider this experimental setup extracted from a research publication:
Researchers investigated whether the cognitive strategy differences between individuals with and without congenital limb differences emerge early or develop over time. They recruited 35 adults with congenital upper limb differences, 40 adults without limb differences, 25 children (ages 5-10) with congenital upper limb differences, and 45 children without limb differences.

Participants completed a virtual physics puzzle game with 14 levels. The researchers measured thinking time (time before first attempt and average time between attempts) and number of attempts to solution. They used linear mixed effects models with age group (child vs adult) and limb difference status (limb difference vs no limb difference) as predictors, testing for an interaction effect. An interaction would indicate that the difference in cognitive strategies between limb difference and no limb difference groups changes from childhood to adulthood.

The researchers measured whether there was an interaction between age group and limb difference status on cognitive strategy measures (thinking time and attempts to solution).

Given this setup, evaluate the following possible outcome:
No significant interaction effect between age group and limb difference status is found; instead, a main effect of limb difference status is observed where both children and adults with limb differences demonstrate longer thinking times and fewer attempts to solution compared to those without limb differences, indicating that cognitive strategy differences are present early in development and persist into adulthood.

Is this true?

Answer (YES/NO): YES